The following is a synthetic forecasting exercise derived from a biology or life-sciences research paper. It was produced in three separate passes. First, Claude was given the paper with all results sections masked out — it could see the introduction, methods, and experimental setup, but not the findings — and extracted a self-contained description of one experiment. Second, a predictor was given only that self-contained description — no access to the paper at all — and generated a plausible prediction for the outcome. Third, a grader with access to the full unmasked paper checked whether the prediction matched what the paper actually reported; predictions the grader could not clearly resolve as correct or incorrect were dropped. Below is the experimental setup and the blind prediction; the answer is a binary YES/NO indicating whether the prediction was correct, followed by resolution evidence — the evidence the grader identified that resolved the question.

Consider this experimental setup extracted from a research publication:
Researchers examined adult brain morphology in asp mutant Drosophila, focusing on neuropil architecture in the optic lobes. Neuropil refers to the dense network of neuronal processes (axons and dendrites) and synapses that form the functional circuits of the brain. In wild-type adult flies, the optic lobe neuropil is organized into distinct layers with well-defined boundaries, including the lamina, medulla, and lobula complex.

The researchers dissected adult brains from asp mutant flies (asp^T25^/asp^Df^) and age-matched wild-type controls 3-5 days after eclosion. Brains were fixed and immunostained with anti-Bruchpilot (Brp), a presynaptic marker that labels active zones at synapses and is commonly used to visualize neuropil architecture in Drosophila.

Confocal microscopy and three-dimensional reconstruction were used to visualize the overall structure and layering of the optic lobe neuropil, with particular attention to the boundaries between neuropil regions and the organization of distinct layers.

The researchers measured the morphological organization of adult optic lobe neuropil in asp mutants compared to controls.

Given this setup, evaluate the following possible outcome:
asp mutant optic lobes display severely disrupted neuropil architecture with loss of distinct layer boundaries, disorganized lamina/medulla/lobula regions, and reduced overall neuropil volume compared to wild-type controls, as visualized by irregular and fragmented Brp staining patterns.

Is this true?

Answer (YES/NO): NO